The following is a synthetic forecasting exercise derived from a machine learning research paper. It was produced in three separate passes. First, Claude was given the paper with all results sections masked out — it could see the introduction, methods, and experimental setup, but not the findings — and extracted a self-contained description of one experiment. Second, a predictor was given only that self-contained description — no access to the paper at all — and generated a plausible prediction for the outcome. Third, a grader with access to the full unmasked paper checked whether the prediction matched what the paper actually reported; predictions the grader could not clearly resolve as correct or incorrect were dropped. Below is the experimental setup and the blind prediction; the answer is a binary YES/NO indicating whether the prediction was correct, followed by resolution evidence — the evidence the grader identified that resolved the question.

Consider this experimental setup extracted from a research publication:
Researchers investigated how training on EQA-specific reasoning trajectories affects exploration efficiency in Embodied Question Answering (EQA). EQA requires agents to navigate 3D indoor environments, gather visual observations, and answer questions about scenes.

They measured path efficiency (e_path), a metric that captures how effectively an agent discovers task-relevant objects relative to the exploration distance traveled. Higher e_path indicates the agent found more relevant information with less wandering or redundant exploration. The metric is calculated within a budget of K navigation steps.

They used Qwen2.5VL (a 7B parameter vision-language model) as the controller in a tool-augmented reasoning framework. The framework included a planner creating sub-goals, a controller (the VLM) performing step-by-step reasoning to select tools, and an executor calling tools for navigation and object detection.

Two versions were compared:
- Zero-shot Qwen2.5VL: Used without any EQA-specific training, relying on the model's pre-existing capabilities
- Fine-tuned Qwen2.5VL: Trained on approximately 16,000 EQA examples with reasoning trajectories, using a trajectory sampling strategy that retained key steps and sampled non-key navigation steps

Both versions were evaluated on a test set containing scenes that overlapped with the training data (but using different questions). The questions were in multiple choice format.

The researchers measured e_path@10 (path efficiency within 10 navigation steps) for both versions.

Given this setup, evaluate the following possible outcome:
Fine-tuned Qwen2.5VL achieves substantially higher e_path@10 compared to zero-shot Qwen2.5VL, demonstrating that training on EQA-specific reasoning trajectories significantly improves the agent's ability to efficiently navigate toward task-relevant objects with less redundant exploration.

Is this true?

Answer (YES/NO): YES